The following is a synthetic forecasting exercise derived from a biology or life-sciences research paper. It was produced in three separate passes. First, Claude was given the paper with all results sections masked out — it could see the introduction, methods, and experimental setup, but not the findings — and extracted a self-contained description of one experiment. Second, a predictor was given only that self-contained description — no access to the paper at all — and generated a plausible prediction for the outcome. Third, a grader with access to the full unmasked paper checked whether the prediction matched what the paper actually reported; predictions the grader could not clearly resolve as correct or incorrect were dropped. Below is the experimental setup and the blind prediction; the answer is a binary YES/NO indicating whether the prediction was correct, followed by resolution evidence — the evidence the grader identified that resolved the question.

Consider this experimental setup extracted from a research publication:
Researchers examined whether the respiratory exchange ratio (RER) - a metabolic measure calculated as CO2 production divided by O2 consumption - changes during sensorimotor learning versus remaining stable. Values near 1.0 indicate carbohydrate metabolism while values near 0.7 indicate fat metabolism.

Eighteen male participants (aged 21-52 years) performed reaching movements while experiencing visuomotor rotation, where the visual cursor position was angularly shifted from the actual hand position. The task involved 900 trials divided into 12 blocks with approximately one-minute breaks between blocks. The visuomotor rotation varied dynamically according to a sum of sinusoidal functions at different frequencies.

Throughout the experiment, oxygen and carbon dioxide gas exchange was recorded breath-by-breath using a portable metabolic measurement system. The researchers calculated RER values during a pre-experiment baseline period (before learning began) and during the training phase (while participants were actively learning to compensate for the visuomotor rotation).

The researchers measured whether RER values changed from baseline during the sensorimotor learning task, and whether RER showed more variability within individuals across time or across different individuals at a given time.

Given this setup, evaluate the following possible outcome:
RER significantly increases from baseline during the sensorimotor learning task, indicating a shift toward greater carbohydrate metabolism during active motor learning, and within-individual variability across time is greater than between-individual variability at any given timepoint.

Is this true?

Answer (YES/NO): NO